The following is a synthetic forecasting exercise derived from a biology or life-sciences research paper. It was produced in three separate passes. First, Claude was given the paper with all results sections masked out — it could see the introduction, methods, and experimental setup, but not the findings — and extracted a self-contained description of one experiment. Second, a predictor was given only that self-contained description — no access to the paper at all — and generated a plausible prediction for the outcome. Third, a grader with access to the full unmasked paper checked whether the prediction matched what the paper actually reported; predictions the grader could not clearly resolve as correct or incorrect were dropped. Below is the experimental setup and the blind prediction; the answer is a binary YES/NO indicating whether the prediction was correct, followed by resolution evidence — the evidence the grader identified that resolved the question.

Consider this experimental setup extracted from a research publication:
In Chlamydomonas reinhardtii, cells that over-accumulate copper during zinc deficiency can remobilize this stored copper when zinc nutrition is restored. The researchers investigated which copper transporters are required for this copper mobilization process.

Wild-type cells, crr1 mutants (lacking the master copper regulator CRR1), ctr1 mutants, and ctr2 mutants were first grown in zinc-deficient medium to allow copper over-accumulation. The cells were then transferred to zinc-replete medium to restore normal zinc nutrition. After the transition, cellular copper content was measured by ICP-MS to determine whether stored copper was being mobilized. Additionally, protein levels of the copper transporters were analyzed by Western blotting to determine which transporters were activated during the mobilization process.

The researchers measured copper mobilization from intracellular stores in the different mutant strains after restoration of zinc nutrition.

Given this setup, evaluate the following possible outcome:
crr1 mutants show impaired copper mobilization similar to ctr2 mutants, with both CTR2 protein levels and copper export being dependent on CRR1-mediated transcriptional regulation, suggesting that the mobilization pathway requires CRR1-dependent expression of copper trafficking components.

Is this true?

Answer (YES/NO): YES